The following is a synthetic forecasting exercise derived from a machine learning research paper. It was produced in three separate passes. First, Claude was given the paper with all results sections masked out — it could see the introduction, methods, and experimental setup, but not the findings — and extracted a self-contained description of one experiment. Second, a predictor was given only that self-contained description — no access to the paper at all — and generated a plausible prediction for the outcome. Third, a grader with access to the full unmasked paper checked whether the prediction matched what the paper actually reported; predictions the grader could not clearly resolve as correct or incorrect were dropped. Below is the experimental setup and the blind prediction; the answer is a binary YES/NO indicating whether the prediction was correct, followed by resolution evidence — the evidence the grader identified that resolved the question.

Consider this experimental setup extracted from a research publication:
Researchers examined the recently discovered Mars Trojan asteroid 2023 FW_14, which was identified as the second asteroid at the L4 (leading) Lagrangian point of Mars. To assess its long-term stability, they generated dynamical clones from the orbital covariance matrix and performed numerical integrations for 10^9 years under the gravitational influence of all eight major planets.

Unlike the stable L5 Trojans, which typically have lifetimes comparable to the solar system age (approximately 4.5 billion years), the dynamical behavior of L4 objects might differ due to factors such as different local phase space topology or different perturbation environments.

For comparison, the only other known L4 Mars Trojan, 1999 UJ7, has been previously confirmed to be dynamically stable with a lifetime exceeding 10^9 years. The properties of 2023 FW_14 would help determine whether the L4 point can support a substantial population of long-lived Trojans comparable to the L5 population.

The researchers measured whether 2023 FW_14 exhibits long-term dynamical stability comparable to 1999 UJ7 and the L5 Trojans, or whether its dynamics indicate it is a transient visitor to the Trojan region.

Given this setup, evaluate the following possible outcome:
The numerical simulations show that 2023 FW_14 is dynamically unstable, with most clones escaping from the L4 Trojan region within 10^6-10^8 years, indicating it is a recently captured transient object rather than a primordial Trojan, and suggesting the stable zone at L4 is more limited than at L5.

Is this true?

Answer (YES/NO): YES